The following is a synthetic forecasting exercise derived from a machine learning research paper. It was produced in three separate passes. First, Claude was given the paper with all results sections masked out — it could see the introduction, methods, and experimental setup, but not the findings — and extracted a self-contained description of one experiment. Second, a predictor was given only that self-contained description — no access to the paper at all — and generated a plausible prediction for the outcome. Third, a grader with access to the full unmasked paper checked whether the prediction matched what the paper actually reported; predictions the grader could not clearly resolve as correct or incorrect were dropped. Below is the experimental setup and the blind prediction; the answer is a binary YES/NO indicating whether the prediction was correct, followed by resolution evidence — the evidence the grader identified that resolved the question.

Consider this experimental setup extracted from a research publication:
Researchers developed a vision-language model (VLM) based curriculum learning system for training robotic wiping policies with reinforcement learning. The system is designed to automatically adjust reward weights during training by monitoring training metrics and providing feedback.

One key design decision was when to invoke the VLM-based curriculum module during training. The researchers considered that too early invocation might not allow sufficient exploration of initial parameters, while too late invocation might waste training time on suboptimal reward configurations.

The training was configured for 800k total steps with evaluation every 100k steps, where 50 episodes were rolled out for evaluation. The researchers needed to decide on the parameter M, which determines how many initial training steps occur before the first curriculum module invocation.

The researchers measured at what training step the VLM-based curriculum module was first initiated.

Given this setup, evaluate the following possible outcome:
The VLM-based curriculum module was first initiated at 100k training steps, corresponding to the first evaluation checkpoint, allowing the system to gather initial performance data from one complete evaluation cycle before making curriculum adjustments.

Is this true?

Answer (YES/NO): NO